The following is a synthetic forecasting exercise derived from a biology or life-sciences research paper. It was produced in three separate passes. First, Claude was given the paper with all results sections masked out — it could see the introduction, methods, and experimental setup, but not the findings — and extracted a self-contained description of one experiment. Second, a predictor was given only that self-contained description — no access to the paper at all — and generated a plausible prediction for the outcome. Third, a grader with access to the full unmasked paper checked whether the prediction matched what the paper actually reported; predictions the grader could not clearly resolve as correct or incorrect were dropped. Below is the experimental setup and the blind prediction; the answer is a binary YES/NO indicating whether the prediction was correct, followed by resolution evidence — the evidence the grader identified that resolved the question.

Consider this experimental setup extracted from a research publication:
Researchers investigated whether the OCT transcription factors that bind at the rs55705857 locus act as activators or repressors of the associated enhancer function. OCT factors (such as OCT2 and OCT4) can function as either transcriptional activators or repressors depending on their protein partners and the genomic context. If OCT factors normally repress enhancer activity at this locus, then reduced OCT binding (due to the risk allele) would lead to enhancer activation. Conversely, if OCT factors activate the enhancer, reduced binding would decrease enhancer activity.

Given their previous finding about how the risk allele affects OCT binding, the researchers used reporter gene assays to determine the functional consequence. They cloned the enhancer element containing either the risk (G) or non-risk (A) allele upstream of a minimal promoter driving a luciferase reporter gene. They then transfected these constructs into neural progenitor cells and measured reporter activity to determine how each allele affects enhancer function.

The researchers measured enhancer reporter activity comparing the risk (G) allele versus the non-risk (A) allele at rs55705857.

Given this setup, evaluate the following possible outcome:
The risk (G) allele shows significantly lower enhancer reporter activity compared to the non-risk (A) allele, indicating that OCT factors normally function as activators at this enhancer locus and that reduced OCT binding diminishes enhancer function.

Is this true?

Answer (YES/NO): NO